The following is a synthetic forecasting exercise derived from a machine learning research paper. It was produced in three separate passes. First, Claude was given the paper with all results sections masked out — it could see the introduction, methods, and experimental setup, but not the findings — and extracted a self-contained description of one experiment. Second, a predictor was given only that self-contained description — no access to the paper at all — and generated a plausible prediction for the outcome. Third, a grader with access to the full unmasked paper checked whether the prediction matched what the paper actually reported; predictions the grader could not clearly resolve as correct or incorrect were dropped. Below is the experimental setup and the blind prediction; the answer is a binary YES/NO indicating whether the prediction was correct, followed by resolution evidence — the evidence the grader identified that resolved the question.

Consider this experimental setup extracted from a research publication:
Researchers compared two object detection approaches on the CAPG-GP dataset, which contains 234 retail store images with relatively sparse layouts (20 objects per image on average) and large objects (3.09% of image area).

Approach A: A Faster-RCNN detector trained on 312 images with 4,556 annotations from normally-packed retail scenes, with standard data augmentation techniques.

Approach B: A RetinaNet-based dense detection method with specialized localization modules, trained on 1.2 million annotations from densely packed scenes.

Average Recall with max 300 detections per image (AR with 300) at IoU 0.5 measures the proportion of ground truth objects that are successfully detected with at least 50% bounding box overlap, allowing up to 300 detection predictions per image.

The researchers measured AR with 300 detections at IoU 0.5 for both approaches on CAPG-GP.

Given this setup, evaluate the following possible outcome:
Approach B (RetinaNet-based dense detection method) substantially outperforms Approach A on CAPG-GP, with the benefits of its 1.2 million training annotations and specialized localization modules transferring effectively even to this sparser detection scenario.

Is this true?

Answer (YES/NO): NO